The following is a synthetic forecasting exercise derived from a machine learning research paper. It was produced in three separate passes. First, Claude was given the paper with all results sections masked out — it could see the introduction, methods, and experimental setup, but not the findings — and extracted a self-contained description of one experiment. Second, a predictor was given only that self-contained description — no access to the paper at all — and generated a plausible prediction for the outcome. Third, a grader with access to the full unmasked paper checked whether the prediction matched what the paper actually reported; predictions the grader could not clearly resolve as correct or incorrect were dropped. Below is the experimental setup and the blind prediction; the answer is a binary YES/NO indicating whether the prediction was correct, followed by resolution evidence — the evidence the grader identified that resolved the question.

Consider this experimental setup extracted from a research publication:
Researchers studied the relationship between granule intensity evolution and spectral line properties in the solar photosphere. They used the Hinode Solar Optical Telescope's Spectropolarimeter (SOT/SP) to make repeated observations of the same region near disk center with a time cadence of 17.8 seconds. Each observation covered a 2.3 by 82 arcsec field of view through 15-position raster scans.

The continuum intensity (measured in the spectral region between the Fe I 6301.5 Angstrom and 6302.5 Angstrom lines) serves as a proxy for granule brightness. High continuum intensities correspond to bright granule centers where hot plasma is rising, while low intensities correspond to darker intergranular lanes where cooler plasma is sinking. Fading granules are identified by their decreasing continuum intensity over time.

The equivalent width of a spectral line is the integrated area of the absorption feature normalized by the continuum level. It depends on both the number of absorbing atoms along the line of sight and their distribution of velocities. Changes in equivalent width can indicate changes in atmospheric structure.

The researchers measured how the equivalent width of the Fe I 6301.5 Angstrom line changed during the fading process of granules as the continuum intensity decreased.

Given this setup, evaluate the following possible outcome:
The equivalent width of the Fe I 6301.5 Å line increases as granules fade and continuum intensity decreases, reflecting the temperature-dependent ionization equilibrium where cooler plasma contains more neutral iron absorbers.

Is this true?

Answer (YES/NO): YES